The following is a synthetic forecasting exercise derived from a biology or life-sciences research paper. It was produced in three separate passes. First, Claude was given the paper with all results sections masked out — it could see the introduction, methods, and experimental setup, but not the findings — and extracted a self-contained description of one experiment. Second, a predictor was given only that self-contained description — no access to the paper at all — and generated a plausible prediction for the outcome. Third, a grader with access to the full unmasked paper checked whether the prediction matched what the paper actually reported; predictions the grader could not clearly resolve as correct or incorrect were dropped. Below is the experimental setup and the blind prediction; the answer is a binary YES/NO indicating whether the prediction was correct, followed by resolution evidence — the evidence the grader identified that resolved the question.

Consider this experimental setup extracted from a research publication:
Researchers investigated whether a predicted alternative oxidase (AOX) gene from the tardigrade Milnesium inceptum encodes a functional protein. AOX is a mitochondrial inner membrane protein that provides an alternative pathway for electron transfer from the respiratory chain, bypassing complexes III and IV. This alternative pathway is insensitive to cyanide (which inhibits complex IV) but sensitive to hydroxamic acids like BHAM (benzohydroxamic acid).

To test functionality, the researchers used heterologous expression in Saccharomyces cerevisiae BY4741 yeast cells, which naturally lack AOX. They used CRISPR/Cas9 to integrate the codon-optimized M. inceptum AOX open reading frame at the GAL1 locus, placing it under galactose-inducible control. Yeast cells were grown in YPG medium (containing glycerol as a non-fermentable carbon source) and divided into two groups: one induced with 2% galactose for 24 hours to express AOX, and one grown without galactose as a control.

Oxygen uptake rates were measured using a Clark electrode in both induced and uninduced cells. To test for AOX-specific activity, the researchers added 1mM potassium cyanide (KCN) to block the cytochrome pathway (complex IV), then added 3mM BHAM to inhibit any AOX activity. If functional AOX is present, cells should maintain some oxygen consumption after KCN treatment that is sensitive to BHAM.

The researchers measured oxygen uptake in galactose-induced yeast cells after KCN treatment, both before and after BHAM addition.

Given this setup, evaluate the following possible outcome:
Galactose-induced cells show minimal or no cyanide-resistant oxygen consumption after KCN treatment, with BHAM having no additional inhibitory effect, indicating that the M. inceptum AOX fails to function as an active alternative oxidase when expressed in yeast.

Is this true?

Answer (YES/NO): NO